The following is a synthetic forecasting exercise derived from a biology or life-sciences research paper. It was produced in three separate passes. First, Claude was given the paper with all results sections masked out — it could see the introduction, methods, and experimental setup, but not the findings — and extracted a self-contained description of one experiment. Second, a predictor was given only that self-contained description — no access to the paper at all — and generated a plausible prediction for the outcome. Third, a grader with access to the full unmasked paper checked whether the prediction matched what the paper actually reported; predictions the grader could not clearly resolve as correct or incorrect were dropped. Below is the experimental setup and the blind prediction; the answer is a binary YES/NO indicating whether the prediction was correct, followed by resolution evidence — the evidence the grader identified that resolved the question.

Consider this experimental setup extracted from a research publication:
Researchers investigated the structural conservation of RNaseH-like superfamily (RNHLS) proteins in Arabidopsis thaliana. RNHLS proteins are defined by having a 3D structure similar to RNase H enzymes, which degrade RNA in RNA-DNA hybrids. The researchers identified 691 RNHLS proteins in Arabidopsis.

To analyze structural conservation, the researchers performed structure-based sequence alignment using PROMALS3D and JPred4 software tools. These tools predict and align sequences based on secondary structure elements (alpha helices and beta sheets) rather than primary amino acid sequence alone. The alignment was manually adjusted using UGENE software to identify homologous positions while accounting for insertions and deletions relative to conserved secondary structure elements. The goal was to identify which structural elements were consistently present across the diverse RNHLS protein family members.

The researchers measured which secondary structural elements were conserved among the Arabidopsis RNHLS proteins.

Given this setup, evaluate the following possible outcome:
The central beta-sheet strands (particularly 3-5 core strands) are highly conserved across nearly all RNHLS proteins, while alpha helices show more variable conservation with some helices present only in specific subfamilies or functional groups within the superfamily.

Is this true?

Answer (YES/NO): NO